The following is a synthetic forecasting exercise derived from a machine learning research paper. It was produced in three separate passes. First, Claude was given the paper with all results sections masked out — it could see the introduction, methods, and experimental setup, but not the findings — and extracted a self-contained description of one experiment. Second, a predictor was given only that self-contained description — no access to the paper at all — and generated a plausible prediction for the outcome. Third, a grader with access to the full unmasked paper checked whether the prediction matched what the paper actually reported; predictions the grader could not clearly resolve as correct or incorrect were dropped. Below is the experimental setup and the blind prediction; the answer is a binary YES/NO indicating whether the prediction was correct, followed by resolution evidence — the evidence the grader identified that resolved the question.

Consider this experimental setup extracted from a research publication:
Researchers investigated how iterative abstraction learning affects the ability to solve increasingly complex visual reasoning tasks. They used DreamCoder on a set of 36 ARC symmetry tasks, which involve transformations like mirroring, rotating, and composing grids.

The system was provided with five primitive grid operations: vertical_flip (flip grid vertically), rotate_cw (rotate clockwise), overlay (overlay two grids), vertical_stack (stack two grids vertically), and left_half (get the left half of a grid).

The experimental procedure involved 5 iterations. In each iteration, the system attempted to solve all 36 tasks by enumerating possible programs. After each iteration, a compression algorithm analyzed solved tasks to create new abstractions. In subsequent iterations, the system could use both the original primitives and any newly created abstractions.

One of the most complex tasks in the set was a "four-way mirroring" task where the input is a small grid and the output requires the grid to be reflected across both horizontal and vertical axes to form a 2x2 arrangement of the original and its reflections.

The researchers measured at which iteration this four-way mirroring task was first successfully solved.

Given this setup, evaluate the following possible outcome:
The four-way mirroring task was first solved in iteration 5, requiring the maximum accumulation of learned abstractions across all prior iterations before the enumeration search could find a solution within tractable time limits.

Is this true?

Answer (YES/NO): NO